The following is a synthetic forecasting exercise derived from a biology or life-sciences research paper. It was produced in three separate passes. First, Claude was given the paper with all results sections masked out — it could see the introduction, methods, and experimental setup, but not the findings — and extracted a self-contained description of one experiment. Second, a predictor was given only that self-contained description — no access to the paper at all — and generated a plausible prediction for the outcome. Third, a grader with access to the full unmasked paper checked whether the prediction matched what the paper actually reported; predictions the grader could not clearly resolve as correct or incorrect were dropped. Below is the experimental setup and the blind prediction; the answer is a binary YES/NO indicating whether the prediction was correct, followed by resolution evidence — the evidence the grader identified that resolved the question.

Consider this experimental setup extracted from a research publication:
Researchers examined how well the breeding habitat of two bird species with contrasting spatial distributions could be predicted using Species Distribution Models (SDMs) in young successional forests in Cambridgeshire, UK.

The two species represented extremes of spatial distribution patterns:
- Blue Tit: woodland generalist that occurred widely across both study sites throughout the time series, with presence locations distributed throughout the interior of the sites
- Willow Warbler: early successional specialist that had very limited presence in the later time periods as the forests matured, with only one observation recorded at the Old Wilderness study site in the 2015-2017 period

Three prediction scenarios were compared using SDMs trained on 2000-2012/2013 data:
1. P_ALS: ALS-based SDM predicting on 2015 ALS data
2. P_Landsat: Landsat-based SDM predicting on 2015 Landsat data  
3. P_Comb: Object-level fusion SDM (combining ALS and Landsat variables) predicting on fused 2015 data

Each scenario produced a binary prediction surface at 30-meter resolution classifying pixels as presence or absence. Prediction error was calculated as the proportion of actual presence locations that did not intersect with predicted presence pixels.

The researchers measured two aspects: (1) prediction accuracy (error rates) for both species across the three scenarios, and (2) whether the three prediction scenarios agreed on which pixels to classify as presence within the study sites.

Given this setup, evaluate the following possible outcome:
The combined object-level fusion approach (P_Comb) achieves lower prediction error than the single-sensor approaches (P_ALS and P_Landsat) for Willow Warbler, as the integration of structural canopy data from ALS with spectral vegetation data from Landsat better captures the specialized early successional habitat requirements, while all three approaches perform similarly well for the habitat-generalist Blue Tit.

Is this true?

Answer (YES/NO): NO